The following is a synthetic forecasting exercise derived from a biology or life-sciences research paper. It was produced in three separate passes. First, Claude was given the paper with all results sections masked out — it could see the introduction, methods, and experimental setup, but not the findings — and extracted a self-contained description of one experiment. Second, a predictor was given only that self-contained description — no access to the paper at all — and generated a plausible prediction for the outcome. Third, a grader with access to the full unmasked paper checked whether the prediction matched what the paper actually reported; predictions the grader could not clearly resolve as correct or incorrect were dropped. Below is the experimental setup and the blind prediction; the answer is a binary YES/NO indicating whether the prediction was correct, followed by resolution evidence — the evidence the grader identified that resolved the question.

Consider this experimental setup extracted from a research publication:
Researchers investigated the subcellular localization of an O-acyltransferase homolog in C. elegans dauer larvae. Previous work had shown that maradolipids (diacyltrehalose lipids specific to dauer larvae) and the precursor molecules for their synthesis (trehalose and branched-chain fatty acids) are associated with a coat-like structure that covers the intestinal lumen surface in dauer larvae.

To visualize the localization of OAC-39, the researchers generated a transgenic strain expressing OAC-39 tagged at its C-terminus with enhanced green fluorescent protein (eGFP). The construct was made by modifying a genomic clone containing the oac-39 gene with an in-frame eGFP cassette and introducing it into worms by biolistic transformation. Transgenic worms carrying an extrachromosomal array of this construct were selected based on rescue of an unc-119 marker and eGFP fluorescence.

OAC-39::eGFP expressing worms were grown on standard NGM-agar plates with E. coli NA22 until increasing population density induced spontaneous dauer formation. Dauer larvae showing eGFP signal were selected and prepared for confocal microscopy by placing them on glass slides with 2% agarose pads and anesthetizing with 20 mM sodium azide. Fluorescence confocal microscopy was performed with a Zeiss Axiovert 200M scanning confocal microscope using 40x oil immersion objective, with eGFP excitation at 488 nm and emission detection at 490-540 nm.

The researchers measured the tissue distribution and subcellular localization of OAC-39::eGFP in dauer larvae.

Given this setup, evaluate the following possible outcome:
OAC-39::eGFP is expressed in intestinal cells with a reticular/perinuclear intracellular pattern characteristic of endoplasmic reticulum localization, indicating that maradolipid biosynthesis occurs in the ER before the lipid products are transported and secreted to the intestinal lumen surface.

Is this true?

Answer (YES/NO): NO